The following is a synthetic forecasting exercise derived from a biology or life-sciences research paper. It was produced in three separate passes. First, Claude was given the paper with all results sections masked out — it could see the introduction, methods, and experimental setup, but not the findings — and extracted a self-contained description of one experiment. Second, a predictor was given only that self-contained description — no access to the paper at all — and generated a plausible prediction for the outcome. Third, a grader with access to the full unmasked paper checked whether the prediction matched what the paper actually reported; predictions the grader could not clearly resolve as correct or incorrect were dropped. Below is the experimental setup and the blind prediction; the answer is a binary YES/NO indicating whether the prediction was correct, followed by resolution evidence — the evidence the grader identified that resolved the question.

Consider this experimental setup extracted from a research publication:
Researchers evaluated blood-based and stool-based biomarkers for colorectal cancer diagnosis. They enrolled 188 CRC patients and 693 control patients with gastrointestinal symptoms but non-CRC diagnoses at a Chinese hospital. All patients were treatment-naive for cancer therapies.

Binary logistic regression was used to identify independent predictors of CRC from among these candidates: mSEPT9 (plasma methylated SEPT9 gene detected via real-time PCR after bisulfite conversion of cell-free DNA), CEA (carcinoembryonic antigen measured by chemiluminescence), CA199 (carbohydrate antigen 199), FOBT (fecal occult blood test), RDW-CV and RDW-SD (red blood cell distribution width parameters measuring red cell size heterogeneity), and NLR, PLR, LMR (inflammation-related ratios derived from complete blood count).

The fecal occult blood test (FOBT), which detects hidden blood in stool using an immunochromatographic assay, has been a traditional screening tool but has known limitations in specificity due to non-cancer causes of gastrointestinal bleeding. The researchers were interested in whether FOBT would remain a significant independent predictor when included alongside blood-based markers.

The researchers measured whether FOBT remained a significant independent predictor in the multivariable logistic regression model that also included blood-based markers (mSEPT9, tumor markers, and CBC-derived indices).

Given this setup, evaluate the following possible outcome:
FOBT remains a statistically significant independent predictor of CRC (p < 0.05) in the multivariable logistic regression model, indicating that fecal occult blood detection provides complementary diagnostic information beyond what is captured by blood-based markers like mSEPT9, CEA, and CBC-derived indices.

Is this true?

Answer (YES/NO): YES